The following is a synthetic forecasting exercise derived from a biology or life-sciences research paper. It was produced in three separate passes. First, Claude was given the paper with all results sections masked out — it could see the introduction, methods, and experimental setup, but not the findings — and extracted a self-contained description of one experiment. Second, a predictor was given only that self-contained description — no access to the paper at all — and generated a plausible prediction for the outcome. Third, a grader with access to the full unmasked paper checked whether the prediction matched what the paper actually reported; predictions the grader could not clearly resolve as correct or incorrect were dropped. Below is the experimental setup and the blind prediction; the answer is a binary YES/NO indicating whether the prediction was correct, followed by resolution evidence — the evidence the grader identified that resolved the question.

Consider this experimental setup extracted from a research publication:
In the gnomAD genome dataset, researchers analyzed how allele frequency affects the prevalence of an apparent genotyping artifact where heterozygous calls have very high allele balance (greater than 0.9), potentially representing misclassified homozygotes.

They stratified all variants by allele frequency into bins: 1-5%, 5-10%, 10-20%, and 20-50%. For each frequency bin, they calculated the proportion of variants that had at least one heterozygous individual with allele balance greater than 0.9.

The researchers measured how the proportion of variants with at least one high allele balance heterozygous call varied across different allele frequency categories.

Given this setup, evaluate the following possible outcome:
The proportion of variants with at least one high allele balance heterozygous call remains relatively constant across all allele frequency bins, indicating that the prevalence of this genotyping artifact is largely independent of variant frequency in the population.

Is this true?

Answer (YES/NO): NO